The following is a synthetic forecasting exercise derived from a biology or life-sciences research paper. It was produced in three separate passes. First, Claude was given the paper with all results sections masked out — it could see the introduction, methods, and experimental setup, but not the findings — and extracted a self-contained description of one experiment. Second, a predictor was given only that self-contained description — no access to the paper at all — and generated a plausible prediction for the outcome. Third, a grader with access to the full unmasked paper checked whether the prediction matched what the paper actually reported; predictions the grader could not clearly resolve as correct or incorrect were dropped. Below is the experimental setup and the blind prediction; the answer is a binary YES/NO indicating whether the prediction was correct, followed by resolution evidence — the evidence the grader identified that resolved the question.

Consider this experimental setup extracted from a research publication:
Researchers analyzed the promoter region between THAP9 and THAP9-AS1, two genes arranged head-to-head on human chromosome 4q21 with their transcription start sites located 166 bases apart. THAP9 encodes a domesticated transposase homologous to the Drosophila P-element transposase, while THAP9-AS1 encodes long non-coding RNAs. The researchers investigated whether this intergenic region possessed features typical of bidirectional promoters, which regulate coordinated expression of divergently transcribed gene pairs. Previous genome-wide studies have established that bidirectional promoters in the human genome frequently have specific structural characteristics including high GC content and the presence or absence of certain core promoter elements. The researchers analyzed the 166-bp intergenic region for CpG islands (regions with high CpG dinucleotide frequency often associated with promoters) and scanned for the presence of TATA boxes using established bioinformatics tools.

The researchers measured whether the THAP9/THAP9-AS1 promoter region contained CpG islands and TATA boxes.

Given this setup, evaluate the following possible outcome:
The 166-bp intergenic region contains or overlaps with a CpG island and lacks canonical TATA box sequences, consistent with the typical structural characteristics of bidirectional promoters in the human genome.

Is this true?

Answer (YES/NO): YES